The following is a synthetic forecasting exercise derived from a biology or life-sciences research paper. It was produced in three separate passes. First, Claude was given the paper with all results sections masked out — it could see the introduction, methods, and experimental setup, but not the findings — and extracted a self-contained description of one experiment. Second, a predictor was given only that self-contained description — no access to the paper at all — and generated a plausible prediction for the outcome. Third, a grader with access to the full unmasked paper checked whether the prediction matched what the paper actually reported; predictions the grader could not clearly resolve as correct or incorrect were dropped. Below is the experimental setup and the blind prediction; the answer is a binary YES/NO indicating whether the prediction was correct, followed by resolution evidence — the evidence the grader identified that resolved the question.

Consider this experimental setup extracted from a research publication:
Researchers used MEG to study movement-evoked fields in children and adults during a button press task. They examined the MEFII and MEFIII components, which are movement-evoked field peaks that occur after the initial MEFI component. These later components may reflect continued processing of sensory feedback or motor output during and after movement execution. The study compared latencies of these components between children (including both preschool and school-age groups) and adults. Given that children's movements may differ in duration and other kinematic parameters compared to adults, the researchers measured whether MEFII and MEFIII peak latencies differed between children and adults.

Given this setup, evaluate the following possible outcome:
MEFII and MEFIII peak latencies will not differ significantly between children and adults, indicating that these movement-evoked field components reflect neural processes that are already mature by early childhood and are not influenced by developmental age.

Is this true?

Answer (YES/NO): NO